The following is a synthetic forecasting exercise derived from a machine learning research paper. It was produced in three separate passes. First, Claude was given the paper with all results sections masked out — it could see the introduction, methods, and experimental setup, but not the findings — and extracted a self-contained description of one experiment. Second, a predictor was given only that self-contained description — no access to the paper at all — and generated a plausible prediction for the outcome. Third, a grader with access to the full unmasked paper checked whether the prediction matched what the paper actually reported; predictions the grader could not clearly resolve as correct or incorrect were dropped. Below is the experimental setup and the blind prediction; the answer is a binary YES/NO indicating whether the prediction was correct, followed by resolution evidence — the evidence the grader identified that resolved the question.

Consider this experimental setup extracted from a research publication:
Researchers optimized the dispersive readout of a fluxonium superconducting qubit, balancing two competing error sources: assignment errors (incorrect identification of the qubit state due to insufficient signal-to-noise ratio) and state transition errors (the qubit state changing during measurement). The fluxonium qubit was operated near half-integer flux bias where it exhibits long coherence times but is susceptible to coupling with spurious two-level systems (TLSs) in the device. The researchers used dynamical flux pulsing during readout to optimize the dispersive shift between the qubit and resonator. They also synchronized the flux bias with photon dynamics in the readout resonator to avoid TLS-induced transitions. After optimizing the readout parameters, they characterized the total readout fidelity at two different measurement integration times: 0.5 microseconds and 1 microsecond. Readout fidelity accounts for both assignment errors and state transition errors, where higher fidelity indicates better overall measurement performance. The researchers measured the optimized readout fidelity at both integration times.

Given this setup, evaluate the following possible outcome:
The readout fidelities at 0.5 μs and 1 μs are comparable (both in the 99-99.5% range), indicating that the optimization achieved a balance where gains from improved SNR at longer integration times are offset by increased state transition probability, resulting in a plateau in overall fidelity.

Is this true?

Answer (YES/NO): NO